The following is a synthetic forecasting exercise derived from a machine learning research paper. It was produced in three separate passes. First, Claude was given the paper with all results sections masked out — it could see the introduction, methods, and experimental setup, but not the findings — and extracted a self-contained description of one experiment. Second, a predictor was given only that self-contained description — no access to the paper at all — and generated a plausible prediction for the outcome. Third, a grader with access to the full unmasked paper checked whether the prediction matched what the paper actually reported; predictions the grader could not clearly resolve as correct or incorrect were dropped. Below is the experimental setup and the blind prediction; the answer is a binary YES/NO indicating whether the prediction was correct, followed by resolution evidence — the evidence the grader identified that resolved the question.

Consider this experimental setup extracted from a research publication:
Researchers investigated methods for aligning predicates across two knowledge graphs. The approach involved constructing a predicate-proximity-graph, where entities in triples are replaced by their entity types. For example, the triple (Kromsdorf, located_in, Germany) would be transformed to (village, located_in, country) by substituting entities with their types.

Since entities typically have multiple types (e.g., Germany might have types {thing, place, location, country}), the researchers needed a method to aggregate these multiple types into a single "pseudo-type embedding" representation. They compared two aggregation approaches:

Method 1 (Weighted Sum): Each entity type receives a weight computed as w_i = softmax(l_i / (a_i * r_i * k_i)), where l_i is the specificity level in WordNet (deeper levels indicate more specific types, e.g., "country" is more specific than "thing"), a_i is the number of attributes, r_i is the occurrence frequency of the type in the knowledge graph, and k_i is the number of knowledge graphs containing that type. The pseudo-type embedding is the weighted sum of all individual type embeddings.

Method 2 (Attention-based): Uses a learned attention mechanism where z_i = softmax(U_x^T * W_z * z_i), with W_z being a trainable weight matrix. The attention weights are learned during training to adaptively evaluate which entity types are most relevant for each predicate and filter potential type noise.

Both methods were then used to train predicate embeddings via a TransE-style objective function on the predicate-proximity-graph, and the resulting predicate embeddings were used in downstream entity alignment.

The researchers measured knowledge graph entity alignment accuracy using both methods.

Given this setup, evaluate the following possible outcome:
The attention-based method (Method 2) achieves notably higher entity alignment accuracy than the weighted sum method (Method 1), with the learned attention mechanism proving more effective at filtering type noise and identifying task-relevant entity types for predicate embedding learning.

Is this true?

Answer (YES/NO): NO